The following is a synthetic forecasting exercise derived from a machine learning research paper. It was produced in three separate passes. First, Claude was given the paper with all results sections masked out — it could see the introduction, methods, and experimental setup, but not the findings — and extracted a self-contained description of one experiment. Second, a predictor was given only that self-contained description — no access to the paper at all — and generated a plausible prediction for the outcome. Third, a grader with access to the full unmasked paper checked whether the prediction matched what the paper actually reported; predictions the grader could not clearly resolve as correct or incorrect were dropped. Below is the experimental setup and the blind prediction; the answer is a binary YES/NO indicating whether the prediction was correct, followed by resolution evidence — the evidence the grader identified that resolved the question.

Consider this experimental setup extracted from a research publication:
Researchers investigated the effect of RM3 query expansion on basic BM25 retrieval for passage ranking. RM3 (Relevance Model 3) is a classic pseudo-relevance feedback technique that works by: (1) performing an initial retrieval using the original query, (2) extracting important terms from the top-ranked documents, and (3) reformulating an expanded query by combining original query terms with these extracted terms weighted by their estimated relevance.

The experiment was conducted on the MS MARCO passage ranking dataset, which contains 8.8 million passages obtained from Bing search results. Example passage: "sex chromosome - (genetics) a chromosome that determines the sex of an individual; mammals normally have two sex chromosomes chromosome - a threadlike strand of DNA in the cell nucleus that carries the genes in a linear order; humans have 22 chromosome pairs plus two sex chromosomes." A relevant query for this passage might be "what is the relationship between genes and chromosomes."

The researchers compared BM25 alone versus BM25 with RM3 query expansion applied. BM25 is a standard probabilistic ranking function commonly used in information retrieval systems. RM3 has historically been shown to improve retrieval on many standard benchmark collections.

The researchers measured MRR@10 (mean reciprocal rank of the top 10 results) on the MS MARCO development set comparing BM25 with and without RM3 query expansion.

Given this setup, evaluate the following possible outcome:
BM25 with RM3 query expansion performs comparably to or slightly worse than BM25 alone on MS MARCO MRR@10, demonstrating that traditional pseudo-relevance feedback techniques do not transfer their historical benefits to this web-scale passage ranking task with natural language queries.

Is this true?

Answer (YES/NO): YES